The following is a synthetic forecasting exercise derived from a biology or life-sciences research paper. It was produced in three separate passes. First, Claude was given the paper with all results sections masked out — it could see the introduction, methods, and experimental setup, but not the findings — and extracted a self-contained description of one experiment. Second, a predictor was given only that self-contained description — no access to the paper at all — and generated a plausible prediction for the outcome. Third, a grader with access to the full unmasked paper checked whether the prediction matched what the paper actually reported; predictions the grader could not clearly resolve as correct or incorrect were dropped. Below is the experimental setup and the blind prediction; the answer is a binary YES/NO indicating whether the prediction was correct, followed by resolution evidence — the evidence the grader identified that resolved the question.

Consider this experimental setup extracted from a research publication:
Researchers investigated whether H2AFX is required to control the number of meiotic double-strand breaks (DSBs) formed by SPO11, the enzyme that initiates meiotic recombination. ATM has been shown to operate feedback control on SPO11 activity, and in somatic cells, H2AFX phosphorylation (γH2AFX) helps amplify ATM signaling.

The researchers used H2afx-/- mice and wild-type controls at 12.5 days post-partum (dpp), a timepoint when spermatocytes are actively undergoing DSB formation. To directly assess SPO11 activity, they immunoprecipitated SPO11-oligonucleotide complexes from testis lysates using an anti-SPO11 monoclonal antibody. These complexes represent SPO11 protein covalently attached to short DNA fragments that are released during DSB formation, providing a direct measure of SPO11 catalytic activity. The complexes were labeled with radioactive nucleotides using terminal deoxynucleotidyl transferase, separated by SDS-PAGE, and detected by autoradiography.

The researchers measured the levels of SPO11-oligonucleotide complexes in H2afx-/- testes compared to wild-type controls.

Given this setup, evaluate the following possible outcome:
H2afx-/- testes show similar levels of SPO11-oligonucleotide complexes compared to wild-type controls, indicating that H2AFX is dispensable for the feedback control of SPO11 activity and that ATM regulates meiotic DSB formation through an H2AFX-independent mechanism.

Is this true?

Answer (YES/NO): YES